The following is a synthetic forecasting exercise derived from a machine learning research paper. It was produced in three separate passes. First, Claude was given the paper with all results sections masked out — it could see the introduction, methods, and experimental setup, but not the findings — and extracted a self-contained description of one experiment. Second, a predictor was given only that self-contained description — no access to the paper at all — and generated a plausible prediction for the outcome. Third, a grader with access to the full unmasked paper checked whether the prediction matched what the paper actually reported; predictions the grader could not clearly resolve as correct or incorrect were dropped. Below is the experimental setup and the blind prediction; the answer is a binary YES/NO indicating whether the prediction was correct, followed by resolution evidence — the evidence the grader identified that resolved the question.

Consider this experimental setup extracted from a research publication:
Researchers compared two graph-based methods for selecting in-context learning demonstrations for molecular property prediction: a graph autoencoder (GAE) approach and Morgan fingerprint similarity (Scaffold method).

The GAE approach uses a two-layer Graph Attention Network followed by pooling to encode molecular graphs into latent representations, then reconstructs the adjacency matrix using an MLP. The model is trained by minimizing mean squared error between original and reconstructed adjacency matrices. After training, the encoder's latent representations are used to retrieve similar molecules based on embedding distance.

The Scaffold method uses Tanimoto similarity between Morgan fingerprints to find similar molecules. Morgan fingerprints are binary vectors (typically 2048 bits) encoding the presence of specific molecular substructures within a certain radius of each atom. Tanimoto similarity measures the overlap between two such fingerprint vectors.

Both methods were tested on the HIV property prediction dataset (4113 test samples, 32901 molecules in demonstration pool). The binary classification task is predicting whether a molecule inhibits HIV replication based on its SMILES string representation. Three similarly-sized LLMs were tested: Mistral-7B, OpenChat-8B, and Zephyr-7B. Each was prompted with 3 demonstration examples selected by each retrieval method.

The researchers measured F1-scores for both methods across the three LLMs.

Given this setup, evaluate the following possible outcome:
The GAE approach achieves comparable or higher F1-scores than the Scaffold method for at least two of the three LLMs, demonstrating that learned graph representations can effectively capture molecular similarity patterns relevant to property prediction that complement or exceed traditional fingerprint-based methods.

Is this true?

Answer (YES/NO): NO